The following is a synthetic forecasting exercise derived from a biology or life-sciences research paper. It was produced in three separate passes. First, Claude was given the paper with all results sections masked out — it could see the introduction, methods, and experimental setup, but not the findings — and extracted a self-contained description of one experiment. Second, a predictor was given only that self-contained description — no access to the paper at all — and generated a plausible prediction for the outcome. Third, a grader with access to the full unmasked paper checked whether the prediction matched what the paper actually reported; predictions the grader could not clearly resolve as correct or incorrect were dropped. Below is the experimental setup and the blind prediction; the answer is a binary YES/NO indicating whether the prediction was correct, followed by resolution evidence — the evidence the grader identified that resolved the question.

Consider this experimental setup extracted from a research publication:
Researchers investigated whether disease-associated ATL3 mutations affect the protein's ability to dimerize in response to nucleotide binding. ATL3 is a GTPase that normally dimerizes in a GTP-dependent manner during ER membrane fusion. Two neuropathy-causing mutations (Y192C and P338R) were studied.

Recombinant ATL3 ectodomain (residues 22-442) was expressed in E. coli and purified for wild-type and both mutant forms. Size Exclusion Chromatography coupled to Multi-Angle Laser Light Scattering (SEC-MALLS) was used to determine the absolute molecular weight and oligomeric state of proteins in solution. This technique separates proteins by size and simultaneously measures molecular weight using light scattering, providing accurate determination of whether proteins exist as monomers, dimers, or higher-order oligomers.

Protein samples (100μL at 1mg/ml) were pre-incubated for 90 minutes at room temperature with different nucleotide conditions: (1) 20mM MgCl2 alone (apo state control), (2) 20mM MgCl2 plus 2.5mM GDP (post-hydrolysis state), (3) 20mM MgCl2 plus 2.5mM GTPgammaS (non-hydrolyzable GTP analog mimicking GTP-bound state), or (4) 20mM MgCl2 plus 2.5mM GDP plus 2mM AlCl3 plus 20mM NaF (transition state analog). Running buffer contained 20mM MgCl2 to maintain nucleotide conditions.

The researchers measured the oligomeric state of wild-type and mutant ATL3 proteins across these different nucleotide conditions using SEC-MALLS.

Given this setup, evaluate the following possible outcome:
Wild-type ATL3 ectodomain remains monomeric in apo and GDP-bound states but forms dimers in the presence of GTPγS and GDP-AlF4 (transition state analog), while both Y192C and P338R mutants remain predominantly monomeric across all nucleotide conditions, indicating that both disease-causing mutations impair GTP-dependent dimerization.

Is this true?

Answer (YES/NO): NO